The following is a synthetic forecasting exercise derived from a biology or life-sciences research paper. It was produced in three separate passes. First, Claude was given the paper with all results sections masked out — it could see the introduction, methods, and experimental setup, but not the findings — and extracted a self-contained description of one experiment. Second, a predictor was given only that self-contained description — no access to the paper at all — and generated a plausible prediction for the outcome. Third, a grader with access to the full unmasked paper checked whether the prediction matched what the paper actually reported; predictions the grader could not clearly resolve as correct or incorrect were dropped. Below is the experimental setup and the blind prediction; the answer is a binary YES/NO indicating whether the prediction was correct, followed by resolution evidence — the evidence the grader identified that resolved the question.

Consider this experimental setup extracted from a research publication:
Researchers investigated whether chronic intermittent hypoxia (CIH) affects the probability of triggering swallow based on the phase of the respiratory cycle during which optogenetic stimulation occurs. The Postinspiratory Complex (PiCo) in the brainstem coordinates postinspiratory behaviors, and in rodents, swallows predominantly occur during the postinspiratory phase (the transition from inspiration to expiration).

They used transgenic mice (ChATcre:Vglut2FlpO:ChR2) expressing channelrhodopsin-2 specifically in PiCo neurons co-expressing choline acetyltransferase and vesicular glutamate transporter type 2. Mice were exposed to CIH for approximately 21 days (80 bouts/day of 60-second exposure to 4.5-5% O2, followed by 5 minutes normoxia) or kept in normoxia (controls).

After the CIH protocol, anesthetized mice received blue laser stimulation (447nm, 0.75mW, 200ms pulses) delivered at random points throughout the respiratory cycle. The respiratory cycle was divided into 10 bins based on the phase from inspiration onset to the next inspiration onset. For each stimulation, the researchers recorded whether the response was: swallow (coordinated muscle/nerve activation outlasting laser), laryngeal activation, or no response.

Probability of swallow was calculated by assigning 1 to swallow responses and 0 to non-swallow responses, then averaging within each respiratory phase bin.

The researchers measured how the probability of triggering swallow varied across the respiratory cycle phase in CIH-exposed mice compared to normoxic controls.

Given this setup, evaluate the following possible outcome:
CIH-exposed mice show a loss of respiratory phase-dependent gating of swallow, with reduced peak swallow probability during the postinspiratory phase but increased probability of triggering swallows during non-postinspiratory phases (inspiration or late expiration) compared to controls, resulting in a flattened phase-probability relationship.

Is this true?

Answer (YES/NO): NO